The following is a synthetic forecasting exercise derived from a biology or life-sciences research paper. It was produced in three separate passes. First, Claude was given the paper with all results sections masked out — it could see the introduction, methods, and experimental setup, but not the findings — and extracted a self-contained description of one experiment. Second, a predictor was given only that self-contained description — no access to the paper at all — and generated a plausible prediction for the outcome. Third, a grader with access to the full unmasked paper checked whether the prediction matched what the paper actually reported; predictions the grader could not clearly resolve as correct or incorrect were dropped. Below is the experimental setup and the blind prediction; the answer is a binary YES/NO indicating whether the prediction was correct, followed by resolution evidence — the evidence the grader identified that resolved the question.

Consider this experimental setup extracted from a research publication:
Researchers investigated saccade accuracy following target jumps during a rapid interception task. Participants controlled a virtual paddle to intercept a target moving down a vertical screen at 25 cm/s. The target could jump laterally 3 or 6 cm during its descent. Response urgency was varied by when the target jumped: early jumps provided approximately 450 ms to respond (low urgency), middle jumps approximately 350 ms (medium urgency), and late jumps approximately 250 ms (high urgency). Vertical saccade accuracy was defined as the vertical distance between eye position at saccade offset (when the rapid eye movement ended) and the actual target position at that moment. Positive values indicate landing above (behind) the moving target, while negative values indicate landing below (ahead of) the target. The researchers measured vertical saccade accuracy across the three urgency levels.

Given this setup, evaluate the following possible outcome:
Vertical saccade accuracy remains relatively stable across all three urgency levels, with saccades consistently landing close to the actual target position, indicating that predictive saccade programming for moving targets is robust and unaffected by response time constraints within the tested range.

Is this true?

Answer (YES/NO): NO